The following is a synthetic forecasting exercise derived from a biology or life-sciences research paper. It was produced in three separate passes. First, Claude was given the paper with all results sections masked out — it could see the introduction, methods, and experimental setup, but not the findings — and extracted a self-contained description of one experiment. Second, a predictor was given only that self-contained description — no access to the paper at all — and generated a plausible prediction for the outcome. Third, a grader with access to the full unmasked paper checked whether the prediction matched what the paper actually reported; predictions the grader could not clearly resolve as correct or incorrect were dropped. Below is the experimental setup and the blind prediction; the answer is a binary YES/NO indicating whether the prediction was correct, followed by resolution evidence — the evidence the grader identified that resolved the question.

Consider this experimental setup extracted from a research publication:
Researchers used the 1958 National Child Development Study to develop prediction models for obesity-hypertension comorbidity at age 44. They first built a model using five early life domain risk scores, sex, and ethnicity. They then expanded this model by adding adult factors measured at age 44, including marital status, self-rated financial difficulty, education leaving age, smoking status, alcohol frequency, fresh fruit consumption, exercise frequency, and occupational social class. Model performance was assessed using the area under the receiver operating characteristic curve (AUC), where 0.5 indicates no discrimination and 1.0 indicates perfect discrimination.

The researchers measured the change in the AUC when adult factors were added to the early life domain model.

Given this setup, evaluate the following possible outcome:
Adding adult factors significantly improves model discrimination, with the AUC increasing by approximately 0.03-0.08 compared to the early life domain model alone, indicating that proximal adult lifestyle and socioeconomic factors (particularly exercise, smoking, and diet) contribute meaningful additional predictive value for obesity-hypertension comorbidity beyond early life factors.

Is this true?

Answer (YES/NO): NO